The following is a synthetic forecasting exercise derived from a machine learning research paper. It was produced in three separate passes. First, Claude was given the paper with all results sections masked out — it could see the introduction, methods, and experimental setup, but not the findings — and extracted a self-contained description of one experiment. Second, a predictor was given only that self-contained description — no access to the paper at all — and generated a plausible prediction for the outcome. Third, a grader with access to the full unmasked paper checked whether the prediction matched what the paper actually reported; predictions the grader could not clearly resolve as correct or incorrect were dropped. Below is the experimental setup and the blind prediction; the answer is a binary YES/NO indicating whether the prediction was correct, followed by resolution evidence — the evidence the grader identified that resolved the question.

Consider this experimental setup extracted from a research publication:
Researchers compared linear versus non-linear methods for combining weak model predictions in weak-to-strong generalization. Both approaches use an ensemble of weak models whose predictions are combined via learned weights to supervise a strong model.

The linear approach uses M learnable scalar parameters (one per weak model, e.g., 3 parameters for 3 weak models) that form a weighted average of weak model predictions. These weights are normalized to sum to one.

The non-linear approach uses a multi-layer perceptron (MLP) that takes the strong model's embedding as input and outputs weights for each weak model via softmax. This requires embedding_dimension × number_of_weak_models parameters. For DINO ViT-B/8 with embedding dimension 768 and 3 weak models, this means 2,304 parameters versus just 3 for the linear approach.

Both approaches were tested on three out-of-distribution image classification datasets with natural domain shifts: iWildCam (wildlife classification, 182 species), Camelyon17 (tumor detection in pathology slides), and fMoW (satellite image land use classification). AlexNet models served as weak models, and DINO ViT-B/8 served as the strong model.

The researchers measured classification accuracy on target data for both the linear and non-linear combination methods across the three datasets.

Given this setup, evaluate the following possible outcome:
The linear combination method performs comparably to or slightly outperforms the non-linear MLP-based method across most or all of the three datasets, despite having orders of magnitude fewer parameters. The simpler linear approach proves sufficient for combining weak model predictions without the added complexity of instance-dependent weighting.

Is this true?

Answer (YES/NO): YES